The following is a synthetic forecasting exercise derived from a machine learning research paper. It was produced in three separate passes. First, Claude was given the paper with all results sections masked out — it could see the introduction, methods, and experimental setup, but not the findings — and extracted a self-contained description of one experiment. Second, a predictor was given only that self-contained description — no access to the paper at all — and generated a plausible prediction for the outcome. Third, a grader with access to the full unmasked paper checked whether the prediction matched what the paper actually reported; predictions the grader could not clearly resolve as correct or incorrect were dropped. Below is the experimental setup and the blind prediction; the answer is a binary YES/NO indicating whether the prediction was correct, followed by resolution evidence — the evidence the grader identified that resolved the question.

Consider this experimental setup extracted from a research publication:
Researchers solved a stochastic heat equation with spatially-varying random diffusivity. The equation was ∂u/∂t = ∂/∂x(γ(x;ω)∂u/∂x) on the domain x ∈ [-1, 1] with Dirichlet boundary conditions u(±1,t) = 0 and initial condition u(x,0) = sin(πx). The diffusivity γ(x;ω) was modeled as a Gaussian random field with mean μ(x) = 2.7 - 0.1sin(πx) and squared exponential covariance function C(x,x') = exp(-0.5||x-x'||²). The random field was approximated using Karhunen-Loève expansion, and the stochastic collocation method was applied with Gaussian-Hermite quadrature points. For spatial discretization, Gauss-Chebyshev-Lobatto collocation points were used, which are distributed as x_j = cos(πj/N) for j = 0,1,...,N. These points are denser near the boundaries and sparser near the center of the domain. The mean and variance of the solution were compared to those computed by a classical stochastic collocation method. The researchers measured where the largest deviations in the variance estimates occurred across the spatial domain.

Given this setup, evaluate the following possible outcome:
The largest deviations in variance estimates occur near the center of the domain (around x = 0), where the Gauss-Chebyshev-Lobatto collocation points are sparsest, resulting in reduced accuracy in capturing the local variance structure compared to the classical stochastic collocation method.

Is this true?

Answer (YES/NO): YES